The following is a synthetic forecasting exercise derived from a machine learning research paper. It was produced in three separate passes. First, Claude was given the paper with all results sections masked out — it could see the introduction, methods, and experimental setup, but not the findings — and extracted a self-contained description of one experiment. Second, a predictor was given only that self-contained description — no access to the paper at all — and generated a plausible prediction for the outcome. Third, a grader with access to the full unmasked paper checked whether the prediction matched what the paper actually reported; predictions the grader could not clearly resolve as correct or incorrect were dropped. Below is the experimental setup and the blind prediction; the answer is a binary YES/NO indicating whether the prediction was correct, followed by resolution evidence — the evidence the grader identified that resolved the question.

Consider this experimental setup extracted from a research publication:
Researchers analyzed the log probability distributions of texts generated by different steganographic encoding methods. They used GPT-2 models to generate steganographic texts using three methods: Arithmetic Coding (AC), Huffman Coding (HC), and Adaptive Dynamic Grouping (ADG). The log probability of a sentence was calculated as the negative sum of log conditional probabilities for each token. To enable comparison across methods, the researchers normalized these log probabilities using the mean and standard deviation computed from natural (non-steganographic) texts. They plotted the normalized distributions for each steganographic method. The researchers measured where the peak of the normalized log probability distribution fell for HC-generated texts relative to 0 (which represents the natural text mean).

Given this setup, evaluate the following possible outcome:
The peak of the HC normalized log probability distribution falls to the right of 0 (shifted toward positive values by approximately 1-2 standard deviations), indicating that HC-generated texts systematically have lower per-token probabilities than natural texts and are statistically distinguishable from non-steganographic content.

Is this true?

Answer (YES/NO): NO